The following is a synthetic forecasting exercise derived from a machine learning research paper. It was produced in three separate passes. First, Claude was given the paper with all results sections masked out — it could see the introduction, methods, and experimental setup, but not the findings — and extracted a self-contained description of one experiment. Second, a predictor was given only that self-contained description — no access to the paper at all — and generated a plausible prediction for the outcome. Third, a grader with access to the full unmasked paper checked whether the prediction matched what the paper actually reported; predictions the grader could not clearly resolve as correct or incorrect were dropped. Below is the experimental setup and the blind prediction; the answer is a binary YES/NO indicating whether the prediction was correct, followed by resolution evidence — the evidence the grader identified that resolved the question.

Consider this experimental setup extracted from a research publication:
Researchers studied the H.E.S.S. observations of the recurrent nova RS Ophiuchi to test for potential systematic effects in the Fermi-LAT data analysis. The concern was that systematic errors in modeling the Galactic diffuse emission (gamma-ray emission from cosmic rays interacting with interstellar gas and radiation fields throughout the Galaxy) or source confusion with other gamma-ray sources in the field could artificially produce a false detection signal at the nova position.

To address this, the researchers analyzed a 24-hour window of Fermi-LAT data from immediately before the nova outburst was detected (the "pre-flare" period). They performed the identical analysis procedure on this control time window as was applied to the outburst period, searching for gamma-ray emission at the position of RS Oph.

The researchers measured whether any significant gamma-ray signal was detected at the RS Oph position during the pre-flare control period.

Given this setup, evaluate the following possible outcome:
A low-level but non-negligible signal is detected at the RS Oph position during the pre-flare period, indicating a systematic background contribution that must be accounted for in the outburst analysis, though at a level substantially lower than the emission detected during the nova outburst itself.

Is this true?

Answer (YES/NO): NO